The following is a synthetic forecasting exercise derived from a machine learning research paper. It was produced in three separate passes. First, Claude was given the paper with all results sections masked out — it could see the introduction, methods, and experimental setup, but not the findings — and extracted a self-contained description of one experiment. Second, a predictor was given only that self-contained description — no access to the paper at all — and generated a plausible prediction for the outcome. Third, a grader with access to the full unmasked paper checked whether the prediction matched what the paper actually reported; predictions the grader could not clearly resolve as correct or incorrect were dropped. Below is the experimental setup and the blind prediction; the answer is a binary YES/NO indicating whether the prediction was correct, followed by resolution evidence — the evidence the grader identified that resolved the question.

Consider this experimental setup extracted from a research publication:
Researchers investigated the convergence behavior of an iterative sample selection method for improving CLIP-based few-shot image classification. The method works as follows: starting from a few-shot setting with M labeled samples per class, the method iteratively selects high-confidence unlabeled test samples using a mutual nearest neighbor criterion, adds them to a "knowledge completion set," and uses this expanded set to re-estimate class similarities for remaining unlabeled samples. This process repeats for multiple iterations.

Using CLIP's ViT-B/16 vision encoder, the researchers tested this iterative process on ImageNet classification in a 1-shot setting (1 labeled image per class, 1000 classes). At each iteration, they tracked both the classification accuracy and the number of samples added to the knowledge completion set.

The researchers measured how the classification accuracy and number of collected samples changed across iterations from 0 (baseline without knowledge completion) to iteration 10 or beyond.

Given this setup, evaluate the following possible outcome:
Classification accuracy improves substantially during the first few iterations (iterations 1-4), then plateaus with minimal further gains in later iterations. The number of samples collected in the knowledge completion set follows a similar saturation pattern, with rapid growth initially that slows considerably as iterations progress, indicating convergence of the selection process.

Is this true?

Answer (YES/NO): YES